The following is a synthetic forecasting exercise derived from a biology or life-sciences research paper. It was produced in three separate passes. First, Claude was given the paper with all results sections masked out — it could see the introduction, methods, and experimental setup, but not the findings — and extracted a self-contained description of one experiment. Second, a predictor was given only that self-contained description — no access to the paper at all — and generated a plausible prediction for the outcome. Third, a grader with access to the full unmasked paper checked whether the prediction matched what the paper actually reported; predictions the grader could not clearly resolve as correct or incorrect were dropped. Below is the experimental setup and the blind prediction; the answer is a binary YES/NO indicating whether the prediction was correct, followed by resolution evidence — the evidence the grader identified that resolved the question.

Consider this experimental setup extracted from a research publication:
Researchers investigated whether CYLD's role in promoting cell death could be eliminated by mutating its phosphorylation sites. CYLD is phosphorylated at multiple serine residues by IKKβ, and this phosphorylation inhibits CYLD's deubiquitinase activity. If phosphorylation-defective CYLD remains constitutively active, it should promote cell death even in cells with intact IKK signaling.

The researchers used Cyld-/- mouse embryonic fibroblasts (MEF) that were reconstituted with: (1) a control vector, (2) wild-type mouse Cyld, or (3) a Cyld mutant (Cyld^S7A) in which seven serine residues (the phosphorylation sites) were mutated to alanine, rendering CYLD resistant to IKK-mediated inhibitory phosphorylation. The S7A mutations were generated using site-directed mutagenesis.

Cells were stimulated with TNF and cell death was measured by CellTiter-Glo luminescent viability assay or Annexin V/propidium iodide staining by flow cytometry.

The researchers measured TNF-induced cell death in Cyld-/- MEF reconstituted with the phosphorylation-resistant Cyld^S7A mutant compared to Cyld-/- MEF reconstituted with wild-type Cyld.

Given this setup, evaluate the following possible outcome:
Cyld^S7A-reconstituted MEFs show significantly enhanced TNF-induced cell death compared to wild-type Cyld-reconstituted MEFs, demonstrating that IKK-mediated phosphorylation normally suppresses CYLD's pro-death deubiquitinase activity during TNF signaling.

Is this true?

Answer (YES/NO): YES